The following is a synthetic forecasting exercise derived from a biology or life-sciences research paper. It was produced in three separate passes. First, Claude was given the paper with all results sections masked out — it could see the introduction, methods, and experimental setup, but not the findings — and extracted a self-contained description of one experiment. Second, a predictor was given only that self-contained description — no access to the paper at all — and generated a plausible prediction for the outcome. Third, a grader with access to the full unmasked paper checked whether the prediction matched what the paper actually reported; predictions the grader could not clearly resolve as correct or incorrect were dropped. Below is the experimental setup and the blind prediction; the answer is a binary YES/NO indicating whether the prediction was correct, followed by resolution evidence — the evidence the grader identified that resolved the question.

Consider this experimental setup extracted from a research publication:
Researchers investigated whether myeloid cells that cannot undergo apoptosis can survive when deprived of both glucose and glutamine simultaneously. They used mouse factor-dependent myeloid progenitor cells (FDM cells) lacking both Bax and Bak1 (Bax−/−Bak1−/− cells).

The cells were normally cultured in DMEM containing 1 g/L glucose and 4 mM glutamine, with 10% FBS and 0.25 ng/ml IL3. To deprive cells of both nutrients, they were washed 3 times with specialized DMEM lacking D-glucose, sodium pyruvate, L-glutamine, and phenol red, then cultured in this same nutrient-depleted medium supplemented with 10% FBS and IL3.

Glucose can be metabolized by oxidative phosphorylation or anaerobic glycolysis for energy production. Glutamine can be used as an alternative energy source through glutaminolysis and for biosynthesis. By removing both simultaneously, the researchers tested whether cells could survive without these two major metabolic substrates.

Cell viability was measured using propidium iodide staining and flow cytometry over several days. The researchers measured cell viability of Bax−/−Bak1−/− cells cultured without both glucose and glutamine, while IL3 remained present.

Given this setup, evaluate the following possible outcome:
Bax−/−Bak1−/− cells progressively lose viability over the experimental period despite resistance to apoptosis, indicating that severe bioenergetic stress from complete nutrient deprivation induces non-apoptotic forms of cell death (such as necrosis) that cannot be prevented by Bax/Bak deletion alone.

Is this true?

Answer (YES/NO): NO